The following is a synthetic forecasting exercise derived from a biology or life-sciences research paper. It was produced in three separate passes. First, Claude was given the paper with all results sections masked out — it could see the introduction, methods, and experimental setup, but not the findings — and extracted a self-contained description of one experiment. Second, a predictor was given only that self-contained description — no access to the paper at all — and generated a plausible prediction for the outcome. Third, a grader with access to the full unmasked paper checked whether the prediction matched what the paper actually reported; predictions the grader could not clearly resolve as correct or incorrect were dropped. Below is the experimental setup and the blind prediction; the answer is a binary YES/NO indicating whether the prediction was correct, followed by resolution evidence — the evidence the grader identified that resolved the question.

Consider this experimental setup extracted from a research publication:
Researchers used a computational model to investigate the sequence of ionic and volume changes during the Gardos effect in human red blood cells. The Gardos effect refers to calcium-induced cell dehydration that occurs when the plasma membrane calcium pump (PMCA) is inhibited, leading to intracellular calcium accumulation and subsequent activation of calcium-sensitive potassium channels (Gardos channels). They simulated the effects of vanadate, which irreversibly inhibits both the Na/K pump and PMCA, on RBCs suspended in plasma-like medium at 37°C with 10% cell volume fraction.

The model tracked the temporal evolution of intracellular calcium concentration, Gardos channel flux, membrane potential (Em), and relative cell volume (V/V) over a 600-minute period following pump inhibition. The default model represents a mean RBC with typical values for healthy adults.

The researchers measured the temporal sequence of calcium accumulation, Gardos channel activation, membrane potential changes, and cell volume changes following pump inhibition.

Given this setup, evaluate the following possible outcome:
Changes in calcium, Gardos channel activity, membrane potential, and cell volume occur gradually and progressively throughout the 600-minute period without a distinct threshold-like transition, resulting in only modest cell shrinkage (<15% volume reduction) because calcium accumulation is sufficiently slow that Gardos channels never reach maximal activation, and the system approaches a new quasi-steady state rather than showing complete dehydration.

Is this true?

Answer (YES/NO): NO